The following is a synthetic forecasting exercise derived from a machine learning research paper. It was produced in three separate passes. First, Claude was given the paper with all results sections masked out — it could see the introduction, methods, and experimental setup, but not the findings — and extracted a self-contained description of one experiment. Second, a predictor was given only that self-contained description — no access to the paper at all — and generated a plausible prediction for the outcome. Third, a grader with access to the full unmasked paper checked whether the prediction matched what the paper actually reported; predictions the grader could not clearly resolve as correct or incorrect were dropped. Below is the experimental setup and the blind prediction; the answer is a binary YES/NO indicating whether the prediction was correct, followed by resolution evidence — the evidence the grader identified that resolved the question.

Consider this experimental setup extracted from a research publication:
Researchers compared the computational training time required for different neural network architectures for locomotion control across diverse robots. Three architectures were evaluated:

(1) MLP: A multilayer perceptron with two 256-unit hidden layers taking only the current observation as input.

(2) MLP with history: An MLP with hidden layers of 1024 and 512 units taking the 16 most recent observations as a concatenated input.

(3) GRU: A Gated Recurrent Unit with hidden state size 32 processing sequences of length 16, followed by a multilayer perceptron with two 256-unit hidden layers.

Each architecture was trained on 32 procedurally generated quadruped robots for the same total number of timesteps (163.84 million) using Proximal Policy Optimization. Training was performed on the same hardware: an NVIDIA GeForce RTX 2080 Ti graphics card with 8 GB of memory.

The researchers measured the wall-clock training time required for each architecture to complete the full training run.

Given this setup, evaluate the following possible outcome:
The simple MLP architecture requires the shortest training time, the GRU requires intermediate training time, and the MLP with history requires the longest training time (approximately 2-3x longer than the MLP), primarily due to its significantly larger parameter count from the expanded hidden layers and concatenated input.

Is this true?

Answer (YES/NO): NO